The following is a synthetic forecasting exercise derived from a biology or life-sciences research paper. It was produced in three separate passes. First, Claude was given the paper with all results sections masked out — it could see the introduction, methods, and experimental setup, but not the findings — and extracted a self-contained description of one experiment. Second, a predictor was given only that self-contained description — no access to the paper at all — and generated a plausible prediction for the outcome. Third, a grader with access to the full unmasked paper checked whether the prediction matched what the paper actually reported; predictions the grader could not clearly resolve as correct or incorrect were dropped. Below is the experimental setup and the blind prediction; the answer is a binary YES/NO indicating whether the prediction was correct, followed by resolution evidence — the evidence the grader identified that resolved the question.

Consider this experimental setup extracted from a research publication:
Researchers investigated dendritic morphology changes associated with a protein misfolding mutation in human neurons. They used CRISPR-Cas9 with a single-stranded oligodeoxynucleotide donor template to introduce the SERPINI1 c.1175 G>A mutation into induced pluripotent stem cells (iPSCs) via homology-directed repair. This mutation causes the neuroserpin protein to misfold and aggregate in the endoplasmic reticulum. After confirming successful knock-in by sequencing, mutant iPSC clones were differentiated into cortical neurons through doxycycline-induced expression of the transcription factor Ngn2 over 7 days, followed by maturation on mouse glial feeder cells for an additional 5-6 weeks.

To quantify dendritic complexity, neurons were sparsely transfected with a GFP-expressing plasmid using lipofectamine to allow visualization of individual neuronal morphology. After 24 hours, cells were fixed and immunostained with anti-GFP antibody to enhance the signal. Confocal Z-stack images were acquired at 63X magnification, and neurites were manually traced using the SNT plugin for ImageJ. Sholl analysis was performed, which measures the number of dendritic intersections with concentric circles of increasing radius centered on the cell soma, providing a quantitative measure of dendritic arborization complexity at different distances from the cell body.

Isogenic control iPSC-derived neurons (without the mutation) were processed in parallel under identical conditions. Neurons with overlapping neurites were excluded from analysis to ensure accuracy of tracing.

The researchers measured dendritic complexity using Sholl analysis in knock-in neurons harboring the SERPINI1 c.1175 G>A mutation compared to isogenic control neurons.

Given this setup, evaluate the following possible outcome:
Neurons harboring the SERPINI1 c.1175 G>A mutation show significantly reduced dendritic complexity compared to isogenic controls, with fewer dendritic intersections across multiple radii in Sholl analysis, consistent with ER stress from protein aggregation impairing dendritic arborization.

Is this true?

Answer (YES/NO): YES